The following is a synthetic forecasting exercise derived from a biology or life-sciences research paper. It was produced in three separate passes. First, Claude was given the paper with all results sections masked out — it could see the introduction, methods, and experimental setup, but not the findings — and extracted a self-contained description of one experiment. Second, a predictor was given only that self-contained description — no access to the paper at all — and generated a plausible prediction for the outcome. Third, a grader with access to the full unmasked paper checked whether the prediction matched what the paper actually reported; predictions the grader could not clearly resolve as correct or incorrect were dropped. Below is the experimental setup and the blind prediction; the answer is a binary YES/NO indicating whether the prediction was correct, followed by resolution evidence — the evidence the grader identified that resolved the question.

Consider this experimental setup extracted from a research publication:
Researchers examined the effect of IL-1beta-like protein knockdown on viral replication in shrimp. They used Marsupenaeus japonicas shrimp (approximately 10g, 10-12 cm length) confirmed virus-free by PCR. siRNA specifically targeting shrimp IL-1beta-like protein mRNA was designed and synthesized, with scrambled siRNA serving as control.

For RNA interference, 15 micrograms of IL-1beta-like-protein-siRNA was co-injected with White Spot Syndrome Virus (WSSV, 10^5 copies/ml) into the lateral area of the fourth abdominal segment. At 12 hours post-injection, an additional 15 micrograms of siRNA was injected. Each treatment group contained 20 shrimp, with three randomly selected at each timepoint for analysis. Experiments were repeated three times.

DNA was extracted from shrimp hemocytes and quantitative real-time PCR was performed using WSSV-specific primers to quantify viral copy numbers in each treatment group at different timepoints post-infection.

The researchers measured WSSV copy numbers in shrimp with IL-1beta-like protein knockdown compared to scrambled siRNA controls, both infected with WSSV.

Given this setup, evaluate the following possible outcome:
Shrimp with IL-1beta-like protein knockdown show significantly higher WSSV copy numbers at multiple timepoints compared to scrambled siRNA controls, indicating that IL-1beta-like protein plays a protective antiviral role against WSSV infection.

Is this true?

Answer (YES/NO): YES